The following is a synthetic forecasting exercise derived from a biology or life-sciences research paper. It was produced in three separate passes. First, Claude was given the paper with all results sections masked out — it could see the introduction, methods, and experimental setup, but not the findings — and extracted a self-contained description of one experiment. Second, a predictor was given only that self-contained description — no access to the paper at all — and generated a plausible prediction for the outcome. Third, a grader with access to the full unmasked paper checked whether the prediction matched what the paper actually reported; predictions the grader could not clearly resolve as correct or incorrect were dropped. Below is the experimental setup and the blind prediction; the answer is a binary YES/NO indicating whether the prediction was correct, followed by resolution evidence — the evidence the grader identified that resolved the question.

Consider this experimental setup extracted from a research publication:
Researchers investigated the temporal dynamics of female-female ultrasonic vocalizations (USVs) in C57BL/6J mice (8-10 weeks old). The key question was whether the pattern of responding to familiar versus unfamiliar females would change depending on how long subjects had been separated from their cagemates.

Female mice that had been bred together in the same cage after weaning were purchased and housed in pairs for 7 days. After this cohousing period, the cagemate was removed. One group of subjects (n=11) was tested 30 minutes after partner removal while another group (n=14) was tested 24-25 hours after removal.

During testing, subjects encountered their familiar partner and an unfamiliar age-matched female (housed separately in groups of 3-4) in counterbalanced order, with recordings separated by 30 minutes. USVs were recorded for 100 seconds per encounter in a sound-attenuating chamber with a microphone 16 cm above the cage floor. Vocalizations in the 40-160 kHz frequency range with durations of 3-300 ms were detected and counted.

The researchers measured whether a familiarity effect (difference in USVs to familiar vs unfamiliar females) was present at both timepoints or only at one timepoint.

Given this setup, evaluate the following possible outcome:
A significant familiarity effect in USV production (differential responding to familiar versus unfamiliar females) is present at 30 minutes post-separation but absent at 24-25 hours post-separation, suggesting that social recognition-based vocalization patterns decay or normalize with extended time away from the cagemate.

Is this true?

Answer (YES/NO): YES